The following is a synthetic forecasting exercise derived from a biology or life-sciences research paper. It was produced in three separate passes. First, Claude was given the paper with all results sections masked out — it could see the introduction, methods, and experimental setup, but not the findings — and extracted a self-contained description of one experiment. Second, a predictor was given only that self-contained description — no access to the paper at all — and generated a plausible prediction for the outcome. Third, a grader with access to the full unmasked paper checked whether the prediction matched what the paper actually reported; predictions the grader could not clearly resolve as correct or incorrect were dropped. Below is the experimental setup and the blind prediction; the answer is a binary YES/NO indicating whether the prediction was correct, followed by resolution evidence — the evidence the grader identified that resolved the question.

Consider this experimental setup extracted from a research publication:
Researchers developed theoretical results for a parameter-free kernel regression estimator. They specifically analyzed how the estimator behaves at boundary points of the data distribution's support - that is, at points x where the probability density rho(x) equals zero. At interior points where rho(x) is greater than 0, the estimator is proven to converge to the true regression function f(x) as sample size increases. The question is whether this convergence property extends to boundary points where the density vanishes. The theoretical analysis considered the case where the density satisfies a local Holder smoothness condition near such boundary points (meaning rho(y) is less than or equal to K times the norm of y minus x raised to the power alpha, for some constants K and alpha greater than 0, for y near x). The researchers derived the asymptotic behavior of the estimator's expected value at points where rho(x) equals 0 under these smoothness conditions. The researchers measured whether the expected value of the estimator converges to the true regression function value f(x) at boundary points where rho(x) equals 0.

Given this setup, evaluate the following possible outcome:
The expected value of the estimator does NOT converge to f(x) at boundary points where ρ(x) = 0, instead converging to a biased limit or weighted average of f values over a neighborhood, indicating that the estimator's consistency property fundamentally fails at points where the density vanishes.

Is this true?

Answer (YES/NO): YES